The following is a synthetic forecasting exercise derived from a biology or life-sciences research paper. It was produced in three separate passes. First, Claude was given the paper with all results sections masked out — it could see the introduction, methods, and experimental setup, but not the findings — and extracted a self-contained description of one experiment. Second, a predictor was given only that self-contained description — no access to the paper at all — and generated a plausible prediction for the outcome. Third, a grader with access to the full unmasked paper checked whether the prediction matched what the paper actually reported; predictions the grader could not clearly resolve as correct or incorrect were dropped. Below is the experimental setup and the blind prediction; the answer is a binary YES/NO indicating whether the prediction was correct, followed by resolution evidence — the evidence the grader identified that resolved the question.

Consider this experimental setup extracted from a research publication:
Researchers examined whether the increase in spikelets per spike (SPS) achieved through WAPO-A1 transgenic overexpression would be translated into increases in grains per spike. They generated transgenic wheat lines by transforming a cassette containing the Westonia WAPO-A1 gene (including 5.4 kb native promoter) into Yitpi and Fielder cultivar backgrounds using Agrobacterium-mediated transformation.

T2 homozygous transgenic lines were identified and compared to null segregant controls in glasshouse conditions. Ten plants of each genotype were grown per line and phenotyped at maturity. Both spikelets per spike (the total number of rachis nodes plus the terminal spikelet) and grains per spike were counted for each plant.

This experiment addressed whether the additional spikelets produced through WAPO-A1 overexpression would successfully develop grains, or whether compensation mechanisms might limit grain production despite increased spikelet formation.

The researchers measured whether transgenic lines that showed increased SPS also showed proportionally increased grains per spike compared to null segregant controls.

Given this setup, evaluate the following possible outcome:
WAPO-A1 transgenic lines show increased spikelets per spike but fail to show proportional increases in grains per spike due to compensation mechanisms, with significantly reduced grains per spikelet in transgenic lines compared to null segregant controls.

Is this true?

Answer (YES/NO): NO